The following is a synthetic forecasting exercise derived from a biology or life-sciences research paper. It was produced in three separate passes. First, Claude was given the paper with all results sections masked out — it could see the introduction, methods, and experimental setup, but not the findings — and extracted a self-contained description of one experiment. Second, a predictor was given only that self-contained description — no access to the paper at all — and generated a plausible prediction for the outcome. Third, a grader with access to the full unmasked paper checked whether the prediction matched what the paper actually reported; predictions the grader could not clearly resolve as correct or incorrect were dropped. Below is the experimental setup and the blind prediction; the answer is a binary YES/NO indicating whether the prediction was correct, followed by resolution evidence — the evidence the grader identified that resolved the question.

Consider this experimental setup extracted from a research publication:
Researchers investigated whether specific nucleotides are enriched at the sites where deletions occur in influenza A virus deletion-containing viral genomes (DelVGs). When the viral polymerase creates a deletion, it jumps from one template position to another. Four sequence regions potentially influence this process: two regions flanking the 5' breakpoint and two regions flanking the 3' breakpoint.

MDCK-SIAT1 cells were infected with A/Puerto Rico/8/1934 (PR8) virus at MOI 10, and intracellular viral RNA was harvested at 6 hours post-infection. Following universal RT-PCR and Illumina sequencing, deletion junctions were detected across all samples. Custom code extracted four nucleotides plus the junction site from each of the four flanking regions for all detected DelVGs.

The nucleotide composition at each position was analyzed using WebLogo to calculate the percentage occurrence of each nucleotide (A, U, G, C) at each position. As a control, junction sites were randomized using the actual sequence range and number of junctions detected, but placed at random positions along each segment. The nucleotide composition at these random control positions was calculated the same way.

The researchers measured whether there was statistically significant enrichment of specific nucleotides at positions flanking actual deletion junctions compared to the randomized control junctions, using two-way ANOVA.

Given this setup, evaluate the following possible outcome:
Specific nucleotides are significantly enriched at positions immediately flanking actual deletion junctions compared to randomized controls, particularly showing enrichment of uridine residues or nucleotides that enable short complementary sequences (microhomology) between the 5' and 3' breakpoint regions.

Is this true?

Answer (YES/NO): YES